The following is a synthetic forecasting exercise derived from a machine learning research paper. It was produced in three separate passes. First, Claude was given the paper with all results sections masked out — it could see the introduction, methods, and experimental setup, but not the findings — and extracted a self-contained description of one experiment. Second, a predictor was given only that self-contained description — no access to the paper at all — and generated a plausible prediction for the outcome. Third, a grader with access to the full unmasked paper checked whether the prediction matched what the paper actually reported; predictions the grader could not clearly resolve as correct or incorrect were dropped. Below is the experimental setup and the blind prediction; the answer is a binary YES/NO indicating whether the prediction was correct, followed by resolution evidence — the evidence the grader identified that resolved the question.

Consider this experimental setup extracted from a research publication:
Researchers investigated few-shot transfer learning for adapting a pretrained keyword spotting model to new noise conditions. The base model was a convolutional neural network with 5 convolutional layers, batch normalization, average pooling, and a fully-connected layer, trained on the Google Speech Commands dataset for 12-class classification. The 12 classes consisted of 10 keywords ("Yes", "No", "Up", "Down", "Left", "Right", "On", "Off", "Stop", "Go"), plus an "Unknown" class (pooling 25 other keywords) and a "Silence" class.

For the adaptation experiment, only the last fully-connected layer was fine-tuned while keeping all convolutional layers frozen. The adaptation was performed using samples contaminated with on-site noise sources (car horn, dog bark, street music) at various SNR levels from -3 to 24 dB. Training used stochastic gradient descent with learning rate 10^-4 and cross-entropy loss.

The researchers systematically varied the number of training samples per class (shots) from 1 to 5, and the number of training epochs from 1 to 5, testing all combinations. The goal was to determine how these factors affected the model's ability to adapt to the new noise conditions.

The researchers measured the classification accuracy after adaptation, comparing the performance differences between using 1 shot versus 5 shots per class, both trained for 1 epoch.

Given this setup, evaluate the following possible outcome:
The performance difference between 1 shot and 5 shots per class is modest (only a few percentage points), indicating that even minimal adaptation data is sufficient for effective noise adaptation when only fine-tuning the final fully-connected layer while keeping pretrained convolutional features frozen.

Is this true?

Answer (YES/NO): YES